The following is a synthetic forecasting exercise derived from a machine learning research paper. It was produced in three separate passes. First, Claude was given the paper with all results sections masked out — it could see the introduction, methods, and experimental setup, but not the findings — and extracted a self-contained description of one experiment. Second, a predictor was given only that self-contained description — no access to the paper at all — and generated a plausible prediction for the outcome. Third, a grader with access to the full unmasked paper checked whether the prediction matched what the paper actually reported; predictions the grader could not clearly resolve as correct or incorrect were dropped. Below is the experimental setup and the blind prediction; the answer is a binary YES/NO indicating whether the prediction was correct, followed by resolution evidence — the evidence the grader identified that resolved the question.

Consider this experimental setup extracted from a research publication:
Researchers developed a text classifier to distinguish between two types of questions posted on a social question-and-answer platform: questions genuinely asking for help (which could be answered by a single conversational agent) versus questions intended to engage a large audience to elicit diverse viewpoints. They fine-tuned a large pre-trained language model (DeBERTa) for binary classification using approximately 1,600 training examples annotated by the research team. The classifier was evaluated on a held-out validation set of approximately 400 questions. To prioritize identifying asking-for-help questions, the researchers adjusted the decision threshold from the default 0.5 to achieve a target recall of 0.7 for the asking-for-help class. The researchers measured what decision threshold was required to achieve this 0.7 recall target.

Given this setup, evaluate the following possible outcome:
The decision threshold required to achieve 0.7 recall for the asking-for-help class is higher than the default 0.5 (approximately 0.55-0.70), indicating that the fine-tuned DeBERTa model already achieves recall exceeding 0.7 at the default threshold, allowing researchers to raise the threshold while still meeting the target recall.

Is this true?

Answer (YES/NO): NO